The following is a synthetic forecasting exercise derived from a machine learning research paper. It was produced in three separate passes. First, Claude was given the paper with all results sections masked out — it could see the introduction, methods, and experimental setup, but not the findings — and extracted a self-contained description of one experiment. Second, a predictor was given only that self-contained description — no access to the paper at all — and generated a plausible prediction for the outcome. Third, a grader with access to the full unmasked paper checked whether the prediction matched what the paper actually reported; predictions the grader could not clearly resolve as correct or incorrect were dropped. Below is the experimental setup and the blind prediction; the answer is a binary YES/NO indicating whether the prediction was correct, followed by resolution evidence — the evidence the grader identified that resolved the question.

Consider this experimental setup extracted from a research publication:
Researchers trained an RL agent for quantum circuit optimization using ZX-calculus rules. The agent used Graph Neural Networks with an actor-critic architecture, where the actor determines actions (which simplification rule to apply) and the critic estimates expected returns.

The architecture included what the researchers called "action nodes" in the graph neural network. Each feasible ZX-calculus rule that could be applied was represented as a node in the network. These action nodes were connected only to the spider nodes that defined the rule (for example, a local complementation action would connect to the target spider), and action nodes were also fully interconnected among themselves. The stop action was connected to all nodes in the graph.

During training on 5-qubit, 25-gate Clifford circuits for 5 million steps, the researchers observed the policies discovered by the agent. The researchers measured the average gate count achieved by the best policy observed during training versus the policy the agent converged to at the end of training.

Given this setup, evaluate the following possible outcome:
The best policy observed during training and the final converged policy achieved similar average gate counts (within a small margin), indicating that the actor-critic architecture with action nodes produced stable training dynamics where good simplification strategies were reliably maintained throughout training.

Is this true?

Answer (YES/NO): NO